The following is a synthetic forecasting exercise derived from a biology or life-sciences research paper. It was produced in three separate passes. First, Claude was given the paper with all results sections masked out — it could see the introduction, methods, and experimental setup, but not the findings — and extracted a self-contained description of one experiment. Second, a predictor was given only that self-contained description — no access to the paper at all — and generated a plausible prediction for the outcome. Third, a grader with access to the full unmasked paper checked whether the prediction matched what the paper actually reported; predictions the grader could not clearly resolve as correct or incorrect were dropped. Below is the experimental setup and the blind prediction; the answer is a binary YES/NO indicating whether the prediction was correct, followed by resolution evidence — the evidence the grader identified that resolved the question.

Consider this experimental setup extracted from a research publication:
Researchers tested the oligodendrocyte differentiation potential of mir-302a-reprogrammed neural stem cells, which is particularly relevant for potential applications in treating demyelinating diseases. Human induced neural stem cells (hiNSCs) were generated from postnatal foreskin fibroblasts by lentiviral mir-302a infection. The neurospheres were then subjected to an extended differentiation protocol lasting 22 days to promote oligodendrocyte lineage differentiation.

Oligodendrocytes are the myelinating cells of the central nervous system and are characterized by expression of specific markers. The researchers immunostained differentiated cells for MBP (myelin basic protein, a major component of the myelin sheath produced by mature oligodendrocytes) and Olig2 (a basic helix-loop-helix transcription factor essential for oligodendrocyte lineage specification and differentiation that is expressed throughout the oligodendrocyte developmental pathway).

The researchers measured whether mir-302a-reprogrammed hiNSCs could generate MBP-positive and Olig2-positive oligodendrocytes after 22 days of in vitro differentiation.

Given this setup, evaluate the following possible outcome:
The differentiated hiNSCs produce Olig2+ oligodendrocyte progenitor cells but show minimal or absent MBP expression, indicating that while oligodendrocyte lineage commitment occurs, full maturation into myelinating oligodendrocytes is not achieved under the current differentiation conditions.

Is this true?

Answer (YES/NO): NO